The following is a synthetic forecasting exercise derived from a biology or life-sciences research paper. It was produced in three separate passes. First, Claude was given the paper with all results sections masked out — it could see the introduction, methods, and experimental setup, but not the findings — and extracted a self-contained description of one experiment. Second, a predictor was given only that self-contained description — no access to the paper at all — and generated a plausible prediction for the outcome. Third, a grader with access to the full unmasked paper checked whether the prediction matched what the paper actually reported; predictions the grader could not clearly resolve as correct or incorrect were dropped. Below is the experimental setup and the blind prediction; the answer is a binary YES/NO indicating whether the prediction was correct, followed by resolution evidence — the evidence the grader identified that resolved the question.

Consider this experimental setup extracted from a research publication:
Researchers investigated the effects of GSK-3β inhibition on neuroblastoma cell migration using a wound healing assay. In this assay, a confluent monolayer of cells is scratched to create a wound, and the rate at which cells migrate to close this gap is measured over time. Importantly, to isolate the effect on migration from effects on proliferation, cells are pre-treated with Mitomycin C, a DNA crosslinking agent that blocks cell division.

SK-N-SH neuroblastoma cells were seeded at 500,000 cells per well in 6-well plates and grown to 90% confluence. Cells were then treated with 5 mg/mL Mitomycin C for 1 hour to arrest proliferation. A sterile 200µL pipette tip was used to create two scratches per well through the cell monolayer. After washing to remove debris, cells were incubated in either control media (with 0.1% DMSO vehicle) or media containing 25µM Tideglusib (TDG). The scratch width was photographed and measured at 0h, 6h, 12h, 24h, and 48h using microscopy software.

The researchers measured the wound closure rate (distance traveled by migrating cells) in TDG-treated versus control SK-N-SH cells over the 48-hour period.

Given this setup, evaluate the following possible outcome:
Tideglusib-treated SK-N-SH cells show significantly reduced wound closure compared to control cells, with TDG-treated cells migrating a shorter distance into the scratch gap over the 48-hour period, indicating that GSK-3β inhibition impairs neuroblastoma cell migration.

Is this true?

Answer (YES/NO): YES